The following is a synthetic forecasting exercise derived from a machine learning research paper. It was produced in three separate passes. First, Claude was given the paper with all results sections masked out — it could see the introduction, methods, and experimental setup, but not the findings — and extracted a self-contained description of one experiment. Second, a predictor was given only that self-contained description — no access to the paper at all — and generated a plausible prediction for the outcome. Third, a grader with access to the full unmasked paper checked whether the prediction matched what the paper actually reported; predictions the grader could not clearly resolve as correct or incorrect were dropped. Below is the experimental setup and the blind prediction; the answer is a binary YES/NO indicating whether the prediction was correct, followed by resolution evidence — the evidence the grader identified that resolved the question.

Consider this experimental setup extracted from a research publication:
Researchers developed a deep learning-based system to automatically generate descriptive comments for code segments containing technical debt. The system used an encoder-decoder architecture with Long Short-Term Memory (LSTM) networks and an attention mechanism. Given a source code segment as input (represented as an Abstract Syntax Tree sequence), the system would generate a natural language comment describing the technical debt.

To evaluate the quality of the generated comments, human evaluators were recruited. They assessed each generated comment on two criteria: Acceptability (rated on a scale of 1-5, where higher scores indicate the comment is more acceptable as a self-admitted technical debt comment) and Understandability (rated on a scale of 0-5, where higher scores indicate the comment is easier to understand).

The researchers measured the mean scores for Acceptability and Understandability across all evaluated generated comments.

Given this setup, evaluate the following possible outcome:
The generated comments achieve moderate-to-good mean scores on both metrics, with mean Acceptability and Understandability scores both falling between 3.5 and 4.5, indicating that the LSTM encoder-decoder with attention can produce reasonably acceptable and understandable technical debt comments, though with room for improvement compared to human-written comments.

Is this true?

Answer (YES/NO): NO